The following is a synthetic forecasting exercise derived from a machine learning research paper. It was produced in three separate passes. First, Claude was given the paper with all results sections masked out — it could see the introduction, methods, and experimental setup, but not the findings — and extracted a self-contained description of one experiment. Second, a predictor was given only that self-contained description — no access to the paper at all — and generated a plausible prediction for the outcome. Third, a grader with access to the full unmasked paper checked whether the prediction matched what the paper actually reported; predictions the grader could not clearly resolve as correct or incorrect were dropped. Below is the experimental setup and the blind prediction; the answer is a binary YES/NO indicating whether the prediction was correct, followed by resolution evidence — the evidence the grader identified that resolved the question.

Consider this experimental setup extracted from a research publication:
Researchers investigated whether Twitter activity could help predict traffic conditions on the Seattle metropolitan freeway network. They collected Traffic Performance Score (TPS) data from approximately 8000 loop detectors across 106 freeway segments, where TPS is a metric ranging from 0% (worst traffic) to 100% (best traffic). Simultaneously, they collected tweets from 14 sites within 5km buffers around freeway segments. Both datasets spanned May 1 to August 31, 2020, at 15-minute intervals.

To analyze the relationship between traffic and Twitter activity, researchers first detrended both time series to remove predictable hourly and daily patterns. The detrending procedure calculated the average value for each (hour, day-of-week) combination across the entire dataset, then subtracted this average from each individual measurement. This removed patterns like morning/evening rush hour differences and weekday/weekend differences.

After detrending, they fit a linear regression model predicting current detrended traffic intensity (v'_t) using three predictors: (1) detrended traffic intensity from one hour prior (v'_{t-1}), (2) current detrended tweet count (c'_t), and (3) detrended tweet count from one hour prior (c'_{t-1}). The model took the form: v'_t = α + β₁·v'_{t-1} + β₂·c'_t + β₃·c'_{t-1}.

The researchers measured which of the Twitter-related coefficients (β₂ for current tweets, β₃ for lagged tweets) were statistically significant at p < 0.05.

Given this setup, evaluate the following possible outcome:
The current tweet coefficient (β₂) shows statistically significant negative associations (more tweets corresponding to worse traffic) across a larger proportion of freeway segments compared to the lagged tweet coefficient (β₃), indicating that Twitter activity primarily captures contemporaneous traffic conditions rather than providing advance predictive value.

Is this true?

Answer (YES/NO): NO